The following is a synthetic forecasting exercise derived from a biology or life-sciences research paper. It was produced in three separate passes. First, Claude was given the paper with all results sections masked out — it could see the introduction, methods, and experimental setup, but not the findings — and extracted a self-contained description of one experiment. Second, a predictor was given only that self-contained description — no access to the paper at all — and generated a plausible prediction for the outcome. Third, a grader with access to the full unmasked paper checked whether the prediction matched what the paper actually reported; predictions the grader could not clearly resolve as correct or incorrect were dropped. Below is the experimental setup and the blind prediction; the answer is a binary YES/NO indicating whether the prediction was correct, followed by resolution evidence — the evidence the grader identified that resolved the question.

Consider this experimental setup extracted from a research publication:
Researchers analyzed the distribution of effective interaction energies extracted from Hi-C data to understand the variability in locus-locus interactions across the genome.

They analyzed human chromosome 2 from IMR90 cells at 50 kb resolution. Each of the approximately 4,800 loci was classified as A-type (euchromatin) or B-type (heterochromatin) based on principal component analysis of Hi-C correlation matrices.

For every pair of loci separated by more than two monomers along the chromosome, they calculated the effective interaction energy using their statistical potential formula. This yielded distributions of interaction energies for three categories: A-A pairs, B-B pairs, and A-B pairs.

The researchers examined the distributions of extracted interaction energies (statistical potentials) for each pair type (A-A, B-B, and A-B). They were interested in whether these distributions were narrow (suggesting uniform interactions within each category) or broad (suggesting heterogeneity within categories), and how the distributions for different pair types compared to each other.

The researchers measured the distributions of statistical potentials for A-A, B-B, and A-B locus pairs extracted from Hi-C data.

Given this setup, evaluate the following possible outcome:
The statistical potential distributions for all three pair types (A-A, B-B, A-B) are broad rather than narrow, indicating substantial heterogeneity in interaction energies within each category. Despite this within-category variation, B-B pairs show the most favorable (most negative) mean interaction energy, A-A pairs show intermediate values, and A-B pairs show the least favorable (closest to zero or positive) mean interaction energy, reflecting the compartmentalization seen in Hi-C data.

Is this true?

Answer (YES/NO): NO